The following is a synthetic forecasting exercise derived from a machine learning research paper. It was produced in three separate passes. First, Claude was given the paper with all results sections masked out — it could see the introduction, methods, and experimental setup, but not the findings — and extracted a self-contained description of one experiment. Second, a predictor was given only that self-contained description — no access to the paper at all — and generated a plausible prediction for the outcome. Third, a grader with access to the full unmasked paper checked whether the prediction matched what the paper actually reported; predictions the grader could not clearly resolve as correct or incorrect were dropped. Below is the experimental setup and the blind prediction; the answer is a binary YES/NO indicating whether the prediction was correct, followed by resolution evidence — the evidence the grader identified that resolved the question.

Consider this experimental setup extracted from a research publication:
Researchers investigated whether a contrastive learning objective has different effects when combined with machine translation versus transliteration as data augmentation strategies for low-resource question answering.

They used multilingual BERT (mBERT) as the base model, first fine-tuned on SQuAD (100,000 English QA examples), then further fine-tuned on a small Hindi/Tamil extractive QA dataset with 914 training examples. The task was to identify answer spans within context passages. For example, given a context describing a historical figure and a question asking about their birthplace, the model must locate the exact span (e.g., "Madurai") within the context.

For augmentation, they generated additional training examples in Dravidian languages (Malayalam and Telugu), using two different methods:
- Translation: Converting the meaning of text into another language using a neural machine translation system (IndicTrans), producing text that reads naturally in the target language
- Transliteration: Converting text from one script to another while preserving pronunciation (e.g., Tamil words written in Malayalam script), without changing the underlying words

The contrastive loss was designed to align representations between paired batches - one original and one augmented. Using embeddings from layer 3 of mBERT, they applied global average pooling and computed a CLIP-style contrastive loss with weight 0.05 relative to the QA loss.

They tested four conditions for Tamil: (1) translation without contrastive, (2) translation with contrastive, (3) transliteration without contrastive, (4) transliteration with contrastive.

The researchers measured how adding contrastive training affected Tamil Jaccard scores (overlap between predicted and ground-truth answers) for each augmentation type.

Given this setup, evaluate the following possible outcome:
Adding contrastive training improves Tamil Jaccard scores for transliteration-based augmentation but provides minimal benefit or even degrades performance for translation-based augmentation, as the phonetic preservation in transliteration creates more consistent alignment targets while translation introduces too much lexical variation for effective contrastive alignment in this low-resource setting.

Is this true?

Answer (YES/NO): NO